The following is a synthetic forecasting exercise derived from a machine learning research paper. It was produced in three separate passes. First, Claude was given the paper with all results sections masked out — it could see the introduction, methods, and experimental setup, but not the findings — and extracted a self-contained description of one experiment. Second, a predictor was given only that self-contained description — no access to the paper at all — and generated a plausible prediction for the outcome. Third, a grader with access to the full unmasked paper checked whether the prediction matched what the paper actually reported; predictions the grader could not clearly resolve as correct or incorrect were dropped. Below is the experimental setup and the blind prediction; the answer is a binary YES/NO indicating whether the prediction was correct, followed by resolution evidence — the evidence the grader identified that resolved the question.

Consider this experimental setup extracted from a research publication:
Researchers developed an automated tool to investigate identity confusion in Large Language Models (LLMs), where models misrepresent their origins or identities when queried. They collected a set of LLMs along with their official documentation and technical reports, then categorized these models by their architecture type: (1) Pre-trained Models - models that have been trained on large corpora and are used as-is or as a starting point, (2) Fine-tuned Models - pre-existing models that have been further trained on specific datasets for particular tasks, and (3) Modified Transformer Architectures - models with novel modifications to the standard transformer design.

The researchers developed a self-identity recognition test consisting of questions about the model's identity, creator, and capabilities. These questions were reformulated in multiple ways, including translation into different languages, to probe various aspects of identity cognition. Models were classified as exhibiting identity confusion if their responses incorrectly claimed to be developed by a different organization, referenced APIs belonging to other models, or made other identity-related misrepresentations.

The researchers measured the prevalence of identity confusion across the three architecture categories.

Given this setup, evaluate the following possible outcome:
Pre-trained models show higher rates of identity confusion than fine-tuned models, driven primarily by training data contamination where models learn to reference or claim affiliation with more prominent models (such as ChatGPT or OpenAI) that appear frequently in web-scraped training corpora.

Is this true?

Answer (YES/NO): NO